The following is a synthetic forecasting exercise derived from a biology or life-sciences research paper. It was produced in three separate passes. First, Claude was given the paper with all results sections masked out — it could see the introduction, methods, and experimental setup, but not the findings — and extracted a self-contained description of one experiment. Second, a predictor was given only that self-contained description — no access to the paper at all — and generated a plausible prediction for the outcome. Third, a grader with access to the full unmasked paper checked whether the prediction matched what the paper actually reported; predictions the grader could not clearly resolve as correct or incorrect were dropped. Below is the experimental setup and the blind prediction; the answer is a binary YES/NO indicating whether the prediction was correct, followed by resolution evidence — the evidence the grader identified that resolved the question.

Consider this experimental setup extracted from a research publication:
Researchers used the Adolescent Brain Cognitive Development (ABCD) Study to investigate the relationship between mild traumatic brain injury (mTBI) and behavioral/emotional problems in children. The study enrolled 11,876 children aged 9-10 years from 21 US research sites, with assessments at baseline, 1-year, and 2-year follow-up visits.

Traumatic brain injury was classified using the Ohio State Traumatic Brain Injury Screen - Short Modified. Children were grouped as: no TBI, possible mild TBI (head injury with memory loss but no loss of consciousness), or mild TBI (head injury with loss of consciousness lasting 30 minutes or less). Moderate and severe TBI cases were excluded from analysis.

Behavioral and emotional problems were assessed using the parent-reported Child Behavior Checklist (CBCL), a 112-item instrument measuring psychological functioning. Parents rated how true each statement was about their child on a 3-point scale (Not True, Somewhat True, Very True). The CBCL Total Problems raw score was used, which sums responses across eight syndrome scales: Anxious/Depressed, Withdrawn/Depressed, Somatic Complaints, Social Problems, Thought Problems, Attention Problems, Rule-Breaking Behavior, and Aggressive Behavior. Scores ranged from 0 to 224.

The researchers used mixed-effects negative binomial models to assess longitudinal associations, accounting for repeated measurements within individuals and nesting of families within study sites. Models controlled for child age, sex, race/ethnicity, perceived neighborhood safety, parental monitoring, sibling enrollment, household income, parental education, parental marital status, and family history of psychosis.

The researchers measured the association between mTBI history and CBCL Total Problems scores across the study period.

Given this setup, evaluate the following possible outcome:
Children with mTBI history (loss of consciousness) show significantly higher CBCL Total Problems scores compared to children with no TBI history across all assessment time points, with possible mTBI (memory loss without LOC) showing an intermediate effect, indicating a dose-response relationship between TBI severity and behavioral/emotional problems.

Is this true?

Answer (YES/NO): YES